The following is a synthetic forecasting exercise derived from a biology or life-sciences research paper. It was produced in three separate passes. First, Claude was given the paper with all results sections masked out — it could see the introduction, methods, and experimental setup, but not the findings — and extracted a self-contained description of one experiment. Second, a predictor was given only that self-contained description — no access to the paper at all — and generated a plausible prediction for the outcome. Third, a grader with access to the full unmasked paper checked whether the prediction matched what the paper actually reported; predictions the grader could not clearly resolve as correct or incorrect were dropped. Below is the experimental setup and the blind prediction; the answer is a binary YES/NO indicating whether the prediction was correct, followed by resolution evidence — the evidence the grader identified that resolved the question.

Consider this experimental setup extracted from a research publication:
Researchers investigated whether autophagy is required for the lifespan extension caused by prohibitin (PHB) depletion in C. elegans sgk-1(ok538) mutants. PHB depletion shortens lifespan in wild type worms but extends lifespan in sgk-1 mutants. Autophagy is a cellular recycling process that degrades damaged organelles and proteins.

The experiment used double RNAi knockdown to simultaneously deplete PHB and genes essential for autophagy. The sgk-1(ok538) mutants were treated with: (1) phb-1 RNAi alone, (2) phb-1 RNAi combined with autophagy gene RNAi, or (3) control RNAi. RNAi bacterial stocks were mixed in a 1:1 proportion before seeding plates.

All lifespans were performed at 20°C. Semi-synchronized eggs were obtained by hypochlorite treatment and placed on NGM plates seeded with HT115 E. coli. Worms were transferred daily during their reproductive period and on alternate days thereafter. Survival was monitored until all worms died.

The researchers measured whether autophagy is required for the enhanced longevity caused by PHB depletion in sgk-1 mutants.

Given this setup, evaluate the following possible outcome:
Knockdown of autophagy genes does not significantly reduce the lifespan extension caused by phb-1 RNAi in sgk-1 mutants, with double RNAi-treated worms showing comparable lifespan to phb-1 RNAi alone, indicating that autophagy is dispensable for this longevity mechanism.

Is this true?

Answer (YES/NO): NO